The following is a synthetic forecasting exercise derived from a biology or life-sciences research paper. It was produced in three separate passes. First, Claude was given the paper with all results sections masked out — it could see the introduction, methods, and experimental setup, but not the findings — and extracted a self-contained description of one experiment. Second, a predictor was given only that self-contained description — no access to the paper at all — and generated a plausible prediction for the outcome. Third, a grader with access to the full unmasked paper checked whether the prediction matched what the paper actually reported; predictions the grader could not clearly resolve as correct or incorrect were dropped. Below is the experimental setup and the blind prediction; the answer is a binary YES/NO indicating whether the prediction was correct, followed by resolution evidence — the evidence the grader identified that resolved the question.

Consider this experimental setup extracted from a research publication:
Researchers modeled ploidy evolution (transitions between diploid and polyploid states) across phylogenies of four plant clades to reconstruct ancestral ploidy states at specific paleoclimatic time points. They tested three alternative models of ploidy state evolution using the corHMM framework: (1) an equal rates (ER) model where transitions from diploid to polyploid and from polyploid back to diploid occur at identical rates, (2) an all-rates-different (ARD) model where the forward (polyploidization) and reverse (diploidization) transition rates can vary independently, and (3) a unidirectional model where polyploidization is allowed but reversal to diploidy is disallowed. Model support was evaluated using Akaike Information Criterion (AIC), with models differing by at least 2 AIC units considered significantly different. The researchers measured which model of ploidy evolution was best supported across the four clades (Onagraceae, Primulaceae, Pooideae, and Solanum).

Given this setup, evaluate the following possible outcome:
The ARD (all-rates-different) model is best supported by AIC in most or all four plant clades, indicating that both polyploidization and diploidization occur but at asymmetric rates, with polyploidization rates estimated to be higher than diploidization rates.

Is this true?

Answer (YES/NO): NO